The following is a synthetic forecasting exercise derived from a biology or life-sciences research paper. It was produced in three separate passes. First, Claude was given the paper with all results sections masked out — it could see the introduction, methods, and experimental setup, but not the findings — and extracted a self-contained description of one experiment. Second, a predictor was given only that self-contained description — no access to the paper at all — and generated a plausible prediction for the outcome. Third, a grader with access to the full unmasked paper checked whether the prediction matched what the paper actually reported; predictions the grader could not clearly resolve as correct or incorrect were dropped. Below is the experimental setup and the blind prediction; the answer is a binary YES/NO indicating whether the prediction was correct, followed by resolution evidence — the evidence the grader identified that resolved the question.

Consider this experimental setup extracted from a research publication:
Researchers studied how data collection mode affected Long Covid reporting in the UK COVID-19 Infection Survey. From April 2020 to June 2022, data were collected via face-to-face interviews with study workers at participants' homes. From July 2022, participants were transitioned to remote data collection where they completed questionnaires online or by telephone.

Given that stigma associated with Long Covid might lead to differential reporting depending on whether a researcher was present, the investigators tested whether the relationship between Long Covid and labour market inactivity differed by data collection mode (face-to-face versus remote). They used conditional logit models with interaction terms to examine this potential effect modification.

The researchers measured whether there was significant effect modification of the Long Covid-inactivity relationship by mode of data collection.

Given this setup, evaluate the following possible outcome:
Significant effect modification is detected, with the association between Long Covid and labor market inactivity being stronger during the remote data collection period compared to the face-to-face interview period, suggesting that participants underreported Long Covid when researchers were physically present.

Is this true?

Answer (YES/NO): NO